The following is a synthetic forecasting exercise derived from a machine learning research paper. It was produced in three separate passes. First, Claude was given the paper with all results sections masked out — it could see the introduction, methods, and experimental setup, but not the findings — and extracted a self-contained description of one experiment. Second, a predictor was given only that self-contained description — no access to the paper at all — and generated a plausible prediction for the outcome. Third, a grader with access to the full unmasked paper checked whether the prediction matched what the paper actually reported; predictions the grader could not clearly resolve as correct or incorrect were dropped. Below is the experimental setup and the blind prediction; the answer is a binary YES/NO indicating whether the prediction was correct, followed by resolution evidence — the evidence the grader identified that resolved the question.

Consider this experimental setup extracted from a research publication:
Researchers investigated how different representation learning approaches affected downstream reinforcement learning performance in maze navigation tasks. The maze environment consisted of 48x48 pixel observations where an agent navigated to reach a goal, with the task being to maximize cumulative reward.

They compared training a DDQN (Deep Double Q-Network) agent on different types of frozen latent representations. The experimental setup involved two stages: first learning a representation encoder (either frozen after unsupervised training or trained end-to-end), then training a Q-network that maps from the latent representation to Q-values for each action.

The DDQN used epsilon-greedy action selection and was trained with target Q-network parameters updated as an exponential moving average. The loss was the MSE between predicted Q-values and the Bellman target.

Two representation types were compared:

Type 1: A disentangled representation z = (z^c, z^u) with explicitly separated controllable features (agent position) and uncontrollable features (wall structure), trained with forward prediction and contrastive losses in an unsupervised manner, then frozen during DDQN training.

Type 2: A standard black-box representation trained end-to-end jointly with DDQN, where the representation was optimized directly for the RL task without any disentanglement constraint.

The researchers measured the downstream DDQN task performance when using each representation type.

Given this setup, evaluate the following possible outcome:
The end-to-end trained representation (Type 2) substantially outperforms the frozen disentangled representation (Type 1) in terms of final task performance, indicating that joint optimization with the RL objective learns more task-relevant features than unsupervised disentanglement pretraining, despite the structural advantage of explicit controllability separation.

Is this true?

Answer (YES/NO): NO